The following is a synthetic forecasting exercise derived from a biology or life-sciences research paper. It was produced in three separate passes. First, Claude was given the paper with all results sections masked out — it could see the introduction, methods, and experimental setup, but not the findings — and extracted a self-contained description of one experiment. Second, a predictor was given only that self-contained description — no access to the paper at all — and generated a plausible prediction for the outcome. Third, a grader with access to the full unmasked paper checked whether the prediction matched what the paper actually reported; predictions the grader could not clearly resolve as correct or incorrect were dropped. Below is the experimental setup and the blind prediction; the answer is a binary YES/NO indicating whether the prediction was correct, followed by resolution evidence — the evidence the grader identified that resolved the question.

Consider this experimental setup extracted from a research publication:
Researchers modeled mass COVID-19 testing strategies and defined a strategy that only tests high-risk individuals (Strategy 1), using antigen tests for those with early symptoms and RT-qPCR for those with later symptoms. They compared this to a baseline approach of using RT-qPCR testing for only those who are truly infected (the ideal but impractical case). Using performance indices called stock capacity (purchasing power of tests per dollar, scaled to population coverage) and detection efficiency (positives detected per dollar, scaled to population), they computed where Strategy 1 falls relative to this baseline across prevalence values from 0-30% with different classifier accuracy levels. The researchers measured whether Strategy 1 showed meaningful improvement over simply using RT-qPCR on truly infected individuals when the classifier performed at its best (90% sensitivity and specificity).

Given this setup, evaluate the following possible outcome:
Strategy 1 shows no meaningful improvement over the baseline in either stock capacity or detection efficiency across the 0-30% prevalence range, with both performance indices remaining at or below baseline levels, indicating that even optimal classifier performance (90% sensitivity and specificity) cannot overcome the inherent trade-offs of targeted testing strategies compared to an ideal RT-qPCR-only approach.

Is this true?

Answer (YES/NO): YES